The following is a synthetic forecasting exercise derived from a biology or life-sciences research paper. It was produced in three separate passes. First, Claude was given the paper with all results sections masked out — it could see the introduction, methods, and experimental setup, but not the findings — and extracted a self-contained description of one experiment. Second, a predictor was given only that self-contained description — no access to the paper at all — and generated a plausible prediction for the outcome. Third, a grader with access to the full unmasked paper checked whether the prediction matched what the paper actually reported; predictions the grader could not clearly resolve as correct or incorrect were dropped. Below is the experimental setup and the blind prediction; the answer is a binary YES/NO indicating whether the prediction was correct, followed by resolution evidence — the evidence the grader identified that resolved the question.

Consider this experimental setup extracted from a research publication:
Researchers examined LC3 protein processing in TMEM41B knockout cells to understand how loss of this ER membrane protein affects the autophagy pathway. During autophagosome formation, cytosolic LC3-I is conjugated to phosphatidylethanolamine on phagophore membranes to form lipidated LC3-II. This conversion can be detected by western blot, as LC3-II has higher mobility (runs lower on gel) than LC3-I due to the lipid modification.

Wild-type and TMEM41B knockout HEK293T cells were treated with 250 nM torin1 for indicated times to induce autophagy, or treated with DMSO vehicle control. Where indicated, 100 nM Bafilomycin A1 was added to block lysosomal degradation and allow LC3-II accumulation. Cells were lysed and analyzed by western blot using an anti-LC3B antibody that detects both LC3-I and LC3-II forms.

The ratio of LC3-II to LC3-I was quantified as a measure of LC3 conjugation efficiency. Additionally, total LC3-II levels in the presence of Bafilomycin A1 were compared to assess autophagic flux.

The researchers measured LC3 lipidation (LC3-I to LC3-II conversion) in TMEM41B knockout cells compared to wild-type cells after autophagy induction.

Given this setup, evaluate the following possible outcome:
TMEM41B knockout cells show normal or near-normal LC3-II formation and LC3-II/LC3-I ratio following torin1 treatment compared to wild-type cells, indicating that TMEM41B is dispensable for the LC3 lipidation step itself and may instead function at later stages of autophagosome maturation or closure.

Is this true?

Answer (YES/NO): YES